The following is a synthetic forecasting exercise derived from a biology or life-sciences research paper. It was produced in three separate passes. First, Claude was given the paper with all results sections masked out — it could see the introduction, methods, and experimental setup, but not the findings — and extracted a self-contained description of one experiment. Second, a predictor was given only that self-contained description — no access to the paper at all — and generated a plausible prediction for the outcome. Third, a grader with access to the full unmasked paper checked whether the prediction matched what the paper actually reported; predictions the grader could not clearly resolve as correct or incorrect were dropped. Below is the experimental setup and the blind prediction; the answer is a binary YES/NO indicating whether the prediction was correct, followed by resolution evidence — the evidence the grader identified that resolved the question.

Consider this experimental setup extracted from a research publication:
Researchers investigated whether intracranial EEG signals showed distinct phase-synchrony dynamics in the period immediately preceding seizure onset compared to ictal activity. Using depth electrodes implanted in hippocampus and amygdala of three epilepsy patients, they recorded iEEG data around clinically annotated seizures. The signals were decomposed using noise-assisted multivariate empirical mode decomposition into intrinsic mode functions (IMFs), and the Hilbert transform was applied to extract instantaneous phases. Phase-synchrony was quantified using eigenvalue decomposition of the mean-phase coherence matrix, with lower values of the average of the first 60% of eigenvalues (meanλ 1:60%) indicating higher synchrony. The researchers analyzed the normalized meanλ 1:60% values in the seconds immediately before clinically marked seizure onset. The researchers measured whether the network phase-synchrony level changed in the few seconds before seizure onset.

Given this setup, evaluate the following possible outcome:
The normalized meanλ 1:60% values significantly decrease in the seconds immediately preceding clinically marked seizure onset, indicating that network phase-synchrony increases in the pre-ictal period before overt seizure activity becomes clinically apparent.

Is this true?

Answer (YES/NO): NO